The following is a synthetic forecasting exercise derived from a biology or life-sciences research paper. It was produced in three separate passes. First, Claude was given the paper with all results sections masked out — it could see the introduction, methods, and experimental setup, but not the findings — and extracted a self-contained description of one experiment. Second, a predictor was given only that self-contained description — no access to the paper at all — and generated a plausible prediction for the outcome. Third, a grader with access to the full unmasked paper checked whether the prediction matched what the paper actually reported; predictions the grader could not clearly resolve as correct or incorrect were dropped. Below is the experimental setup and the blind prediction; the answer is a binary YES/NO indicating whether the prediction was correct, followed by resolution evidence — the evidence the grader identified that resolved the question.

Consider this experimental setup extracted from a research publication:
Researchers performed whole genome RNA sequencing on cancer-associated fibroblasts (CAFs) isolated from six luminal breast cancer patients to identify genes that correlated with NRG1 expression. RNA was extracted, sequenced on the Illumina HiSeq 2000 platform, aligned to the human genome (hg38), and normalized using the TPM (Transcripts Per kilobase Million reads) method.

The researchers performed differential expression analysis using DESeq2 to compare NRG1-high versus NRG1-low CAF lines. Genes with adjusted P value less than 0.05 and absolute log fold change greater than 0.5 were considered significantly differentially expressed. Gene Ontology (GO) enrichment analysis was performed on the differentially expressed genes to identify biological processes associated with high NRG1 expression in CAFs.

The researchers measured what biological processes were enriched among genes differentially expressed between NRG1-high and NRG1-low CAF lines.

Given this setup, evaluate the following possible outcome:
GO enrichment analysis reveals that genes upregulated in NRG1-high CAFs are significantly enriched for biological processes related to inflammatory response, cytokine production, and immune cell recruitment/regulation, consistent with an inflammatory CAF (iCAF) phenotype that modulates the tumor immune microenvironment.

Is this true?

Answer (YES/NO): NO